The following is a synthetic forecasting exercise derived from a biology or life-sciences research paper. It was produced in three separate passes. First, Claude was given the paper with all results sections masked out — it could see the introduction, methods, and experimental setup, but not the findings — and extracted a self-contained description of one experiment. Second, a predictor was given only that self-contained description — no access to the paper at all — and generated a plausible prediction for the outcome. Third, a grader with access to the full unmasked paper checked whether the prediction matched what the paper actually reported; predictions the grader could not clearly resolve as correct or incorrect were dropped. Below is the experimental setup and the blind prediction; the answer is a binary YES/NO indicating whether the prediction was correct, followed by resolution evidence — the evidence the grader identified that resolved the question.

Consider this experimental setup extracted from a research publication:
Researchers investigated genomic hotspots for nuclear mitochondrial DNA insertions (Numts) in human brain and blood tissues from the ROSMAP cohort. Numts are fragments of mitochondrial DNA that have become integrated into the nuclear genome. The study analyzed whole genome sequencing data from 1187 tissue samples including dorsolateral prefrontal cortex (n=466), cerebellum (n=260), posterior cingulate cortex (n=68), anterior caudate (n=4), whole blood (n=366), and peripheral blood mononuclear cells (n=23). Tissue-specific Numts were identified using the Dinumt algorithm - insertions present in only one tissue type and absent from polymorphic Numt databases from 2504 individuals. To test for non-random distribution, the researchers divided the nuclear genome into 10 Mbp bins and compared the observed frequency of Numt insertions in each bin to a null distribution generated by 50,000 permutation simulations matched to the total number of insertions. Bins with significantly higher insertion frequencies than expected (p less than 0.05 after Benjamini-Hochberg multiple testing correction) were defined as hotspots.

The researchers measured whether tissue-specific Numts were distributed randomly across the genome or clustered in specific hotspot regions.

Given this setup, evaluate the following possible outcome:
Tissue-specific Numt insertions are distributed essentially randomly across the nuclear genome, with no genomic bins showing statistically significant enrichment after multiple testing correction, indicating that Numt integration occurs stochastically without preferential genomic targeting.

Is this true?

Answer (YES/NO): YES